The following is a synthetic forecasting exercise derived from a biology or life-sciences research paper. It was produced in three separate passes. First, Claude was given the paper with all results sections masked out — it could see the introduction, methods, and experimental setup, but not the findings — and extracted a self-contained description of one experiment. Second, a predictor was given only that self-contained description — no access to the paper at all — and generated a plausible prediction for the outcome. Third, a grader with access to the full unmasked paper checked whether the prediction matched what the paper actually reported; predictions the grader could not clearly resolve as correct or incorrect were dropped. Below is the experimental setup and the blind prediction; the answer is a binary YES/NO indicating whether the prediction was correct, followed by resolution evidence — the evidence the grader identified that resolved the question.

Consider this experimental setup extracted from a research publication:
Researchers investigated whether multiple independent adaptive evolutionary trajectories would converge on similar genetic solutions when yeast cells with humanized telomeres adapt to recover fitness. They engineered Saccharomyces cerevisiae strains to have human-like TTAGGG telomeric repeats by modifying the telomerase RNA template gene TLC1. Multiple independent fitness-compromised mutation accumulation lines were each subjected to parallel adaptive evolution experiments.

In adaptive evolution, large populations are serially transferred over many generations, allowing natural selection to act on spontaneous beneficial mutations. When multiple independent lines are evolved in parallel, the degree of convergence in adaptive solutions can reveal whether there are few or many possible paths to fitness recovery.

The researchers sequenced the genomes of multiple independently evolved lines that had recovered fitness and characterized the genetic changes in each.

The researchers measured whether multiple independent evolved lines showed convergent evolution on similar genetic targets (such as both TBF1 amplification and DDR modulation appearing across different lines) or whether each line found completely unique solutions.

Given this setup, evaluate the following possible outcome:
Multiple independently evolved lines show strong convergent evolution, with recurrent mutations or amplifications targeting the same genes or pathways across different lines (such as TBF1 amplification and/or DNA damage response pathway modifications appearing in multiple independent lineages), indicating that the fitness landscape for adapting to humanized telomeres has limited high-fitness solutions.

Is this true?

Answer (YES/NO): YES